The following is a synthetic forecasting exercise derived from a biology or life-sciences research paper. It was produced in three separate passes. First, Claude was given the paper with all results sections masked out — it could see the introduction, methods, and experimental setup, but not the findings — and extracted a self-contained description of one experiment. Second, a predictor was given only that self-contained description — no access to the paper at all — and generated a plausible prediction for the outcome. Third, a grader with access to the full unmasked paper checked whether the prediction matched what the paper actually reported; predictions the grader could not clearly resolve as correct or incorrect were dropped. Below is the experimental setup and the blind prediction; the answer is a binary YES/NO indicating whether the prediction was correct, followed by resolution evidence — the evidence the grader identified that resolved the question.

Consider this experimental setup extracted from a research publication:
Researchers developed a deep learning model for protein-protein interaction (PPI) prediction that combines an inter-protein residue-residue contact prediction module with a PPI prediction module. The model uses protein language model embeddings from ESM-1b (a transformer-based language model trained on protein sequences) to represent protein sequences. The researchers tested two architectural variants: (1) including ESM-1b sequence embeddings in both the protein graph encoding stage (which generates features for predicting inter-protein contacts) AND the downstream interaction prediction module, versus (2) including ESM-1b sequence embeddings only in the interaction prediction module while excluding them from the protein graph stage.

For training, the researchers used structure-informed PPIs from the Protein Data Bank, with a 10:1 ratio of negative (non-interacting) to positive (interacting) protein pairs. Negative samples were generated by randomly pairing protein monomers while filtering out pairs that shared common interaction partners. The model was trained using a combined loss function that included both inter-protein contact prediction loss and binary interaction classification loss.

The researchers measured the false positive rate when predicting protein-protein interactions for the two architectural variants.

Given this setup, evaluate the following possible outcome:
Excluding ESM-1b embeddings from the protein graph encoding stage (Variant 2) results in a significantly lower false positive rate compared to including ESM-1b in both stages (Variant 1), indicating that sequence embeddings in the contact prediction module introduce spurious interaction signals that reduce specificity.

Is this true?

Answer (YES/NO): YES